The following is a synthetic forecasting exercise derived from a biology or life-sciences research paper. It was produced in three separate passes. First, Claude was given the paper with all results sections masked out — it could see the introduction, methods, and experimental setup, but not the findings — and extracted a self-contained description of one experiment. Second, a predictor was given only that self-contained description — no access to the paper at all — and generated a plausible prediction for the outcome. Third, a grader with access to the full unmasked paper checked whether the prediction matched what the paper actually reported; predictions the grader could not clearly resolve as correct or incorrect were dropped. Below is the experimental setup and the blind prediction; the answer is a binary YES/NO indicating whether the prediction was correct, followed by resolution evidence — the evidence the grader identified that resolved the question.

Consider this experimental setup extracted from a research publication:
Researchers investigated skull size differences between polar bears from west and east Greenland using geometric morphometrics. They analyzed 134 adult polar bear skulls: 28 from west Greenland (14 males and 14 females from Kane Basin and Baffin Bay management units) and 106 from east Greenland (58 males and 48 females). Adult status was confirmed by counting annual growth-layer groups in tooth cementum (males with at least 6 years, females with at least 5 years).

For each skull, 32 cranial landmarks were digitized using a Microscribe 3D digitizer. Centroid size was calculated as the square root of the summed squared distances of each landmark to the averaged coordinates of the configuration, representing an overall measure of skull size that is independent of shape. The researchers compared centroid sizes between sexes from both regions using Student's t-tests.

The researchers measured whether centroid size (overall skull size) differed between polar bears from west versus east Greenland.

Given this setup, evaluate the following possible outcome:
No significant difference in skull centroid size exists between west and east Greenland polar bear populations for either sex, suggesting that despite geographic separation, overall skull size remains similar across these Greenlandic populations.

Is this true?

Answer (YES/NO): NO